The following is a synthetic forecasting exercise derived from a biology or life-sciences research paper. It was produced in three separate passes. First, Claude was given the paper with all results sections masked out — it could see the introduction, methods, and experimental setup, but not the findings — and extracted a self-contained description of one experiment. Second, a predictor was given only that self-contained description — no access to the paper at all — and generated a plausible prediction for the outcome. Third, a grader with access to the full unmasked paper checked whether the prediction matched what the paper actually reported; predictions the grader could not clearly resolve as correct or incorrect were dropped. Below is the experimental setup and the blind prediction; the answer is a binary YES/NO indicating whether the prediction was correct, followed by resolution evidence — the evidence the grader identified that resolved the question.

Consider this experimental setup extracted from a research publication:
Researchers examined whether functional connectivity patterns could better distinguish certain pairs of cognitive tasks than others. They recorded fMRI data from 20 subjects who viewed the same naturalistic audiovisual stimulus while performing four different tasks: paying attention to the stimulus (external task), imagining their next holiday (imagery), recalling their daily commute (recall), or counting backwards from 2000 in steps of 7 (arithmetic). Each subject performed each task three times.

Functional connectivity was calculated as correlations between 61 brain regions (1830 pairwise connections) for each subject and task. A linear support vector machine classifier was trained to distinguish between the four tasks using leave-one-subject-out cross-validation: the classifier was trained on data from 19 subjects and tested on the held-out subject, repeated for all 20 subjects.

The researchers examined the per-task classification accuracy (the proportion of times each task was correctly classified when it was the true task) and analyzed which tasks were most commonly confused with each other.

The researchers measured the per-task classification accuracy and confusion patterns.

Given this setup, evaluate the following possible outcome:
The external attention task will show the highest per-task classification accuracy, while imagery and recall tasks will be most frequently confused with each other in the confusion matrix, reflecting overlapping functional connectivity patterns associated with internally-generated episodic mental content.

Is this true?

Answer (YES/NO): NO